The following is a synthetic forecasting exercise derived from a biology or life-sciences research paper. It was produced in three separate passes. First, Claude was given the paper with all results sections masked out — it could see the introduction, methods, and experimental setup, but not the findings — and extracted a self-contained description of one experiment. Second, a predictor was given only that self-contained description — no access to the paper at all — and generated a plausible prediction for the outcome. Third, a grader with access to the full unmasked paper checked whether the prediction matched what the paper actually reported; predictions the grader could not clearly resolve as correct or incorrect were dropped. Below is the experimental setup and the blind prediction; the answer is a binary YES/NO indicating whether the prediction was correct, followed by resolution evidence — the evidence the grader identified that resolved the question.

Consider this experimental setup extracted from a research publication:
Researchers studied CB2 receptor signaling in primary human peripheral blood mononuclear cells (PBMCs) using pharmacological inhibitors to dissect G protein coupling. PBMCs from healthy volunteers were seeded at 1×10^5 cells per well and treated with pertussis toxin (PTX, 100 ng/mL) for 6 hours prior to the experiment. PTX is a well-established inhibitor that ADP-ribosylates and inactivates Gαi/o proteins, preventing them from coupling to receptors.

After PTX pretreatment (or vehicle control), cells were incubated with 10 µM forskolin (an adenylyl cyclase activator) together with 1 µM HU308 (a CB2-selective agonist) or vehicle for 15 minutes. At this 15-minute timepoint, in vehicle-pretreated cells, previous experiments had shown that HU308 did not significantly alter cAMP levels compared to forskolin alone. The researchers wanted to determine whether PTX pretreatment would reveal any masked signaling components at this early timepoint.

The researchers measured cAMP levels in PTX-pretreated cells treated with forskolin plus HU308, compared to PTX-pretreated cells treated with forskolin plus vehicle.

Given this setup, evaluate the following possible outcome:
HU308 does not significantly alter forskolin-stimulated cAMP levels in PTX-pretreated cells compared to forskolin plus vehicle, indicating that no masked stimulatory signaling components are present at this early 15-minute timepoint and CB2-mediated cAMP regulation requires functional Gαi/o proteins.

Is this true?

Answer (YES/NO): NO